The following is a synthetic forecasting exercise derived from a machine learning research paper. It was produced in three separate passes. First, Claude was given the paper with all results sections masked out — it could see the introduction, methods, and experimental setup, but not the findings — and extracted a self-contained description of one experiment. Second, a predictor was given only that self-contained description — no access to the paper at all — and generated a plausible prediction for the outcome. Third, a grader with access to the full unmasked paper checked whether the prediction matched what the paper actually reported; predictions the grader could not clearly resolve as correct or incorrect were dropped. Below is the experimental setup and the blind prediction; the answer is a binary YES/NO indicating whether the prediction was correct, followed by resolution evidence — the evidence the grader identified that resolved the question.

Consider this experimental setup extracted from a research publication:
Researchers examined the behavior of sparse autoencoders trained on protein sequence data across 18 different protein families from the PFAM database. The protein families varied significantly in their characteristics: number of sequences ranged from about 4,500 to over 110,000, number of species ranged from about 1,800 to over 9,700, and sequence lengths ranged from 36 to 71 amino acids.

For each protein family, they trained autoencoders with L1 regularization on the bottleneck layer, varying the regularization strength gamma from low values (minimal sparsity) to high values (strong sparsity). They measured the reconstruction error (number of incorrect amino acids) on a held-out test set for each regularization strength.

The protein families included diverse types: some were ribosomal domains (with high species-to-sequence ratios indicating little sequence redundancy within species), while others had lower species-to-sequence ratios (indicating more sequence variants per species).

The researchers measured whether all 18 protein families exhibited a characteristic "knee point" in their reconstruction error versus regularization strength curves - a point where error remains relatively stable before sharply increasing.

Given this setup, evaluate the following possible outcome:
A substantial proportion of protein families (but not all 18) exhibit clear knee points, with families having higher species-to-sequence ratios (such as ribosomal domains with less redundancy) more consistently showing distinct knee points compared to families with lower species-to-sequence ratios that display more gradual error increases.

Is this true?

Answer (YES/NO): NO